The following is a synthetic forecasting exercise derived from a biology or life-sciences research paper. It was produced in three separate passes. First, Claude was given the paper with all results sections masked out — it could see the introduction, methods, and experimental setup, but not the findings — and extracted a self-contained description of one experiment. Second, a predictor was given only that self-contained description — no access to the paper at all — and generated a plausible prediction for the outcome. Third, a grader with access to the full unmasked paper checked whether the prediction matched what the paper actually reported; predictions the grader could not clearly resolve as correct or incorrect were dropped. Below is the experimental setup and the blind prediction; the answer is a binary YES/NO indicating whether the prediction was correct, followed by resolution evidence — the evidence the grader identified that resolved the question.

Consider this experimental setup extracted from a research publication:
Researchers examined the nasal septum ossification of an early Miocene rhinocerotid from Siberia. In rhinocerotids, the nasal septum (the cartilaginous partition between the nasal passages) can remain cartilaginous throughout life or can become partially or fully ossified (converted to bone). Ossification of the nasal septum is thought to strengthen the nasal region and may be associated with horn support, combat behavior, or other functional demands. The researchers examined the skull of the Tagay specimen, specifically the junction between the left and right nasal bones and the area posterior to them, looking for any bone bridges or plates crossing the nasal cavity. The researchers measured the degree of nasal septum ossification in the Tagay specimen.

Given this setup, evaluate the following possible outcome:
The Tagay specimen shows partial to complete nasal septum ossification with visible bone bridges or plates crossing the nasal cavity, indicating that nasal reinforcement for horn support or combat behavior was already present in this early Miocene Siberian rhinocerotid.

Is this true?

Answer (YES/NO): NO